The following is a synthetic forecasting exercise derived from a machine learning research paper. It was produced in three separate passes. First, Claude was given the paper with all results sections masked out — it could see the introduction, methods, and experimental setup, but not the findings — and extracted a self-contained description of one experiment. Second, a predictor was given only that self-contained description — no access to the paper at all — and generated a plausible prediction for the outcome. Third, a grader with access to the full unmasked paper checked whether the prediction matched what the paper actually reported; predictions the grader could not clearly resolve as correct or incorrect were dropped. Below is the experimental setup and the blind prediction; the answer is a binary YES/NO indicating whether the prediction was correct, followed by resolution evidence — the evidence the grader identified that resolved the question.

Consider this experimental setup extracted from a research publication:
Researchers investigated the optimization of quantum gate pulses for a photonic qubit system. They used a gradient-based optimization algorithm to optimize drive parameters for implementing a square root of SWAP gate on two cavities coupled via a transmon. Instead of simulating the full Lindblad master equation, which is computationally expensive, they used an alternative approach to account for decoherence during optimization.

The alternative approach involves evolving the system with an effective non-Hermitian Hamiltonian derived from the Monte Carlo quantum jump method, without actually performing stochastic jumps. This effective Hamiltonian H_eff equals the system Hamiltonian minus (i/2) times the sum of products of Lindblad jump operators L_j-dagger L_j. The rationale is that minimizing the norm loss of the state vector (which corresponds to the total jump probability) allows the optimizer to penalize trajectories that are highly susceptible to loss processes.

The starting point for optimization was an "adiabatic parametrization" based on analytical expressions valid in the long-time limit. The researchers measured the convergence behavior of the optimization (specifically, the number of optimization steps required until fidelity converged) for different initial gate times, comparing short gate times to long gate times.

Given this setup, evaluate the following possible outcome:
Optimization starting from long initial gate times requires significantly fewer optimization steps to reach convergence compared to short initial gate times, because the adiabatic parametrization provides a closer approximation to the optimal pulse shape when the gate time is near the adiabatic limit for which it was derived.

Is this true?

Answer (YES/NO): YES